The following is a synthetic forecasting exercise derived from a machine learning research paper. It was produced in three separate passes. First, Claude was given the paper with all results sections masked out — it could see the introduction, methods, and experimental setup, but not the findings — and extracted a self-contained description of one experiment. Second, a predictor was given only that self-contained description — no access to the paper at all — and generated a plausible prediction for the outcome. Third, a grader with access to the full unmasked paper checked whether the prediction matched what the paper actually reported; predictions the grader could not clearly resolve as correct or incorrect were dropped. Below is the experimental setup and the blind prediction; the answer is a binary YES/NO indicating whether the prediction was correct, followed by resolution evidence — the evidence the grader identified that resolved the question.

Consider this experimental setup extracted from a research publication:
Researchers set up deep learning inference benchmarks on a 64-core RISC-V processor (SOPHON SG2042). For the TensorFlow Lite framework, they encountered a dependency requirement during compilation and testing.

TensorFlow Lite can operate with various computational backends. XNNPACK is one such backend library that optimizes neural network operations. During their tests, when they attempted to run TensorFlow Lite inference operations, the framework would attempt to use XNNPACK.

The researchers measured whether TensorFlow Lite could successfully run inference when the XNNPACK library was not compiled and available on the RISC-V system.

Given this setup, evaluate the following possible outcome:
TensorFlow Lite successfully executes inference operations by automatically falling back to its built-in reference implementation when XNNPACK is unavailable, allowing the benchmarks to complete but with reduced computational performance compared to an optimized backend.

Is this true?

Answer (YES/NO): NO